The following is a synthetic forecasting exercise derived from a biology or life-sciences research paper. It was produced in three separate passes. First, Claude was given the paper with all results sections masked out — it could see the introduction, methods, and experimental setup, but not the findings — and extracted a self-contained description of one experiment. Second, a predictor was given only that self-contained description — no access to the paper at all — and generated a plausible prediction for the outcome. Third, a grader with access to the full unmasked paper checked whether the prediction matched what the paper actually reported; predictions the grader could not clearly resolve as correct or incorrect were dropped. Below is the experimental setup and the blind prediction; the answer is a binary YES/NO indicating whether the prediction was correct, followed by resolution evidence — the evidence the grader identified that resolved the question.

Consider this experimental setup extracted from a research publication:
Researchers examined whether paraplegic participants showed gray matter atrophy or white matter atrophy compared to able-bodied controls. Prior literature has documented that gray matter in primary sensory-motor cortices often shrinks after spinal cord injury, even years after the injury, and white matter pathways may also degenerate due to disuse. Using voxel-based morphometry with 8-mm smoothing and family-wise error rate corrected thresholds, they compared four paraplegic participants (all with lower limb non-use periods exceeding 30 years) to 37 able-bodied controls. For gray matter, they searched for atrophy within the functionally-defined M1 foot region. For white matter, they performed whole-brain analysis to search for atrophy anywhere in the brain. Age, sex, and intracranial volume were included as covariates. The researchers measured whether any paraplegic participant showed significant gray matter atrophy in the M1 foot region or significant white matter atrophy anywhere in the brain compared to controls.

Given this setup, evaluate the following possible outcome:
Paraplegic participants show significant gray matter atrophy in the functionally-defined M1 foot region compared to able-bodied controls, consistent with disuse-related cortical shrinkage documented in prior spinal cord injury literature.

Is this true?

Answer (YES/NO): NO